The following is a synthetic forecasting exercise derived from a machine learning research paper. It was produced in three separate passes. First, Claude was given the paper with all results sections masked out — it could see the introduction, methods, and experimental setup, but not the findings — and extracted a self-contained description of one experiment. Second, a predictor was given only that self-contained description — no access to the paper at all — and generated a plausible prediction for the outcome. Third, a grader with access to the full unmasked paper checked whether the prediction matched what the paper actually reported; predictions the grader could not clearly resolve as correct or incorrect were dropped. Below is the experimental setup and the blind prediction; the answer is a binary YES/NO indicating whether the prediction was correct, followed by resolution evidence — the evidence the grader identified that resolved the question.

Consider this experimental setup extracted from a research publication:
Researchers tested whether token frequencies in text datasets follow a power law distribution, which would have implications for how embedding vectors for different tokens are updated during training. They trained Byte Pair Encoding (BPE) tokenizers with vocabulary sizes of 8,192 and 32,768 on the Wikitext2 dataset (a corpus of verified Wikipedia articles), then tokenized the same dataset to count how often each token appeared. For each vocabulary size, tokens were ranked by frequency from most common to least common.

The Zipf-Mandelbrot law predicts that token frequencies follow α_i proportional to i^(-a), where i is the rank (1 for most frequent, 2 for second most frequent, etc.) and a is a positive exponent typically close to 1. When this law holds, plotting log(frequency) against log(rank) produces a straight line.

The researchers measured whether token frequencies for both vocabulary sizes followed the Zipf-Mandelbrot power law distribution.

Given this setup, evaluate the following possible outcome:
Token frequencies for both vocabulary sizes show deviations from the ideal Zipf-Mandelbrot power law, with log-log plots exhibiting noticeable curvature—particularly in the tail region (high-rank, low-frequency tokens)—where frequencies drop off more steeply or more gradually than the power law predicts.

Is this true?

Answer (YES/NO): NO